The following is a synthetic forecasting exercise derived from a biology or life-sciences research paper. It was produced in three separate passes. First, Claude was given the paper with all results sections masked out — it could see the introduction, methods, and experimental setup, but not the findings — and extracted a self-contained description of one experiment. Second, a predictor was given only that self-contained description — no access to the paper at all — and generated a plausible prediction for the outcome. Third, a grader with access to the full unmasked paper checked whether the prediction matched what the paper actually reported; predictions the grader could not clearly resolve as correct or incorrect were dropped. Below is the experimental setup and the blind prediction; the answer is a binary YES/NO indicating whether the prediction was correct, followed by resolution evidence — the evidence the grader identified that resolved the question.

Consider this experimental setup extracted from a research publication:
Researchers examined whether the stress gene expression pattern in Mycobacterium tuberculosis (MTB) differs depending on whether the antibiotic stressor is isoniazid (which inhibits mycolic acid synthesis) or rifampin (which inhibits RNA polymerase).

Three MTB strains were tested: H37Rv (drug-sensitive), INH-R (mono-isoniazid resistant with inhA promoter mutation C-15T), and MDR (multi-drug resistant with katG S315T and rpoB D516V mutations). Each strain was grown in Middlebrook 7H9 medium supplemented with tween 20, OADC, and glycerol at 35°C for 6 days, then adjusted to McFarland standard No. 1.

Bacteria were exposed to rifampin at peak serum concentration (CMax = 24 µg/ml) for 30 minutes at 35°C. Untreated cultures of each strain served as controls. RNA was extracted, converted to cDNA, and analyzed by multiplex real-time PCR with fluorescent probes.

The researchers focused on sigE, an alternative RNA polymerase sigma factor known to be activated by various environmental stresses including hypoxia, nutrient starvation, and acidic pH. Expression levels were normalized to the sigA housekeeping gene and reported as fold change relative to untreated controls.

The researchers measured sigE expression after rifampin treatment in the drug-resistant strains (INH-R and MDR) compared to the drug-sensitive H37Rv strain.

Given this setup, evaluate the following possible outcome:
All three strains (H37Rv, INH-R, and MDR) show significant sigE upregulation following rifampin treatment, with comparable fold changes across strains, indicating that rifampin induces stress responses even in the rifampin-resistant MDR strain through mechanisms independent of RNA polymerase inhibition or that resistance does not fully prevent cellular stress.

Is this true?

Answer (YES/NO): NO